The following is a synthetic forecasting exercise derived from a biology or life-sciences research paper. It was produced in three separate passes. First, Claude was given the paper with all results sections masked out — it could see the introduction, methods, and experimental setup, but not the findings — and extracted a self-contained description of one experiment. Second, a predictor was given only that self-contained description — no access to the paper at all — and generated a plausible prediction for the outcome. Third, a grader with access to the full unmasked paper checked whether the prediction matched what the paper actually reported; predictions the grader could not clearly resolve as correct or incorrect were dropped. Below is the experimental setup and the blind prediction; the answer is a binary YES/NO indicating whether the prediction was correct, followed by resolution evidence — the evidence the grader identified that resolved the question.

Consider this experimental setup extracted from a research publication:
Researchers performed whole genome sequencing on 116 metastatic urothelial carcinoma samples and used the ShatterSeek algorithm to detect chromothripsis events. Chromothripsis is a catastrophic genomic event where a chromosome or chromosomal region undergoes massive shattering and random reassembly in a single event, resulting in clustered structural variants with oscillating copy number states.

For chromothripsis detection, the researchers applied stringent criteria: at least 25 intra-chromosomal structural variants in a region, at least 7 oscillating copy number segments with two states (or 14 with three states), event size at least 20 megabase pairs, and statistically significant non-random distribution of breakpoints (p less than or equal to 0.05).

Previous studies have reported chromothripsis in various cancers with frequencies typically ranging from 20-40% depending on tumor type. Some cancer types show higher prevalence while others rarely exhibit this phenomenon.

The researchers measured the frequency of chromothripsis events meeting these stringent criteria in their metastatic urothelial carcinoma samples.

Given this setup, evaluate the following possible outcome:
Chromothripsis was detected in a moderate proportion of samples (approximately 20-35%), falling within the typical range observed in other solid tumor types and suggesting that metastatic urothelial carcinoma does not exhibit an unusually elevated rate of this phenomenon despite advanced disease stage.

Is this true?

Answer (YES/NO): YES